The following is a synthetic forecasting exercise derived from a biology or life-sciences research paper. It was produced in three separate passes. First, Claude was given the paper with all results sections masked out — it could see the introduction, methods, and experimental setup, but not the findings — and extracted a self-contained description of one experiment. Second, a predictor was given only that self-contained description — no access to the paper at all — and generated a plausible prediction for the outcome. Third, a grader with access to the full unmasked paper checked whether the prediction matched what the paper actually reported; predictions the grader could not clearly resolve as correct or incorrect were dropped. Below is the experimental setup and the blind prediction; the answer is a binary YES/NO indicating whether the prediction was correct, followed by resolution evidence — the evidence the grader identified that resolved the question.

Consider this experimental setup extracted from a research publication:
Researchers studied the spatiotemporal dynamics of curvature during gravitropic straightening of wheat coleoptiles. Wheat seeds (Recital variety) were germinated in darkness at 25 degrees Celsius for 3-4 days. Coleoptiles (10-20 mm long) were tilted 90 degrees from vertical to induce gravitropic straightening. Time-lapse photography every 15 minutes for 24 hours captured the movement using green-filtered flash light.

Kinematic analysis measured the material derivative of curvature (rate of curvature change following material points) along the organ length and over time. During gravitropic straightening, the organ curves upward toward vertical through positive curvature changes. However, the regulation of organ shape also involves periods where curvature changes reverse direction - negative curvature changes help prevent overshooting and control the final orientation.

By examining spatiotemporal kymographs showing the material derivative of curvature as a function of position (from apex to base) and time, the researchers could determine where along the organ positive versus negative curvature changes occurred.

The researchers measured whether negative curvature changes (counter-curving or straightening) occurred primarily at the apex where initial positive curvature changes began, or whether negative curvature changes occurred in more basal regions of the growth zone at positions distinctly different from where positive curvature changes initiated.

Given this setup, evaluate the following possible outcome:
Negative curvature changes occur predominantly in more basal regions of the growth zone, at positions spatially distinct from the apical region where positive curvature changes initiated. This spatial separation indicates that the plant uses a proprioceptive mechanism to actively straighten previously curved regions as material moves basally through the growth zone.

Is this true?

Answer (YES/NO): NO